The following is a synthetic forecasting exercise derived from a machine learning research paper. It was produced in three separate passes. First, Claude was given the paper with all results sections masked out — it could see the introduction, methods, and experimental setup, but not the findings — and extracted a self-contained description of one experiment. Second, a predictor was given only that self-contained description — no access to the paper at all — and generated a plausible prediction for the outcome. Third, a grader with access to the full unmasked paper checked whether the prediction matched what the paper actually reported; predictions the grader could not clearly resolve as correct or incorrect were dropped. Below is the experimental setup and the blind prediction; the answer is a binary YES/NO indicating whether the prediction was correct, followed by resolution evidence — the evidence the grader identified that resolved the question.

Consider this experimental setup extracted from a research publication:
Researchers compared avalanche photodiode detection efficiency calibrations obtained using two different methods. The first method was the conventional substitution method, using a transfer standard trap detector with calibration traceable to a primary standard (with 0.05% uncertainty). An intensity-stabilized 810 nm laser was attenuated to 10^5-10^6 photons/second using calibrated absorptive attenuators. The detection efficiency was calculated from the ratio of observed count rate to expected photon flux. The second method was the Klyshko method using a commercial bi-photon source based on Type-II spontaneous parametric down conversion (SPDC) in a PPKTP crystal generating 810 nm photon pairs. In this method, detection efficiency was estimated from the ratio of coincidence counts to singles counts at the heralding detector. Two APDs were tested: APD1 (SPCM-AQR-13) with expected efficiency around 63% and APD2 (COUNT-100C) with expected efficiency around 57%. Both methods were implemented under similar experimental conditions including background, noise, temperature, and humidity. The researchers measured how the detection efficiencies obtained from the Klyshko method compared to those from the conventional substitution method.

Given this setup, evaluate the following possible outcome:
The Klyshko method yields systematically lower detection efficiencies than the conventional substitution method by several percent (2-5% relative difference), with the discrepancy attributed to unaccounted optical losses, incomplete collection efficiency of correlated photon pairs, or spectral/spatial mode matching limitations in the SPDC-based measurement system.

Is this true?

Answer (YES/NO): NO